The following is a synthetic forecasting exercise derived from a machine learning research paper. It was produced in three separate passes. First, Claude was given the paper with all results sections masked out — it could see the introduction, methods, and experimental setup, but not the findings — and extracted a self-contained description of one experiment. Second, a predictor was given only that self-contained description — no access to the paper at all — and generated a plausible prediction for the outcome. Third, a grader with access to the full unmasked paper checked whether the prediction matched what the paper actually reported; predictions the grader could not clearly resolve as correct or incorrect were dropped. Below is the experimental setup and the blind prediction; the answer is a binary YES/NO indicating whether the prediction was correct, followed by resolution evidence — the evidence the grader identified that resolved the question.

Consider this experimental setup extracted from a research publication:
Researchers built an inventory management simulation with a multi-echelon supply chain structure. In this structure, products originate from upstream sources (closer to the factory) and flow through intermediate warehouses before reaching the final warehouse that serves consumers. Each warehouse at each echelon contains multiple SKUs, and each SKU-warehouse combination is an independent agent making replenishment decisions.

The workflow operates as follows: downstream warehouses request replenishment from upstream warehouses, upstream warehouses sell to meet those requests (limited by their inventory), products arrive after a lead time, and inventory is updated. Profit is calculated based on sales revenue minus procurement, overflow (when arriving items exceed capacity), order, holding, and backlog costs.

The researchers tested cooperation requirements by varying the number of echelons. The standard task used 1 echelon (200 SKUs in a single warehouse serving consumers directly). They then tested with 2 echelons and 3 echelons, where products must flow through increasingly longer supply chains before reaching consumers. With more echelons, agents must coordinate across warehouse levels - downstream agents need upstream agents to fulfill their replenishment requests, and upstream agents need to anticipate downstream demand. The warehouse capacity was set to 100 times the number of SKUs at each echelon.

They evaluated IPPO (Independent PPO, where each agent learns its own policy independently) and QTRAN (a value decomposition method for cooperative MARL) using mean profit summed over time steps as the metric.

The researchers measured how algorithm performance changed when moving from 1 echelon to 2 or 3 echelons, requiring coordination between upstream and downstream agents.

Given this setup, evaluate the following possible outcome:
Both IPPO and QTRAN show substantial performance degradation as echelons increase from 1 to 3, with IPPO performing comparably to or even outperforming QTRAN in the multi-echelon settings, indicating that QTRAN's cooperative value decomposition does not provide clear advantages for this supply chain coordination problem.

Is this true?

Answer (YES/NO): NO